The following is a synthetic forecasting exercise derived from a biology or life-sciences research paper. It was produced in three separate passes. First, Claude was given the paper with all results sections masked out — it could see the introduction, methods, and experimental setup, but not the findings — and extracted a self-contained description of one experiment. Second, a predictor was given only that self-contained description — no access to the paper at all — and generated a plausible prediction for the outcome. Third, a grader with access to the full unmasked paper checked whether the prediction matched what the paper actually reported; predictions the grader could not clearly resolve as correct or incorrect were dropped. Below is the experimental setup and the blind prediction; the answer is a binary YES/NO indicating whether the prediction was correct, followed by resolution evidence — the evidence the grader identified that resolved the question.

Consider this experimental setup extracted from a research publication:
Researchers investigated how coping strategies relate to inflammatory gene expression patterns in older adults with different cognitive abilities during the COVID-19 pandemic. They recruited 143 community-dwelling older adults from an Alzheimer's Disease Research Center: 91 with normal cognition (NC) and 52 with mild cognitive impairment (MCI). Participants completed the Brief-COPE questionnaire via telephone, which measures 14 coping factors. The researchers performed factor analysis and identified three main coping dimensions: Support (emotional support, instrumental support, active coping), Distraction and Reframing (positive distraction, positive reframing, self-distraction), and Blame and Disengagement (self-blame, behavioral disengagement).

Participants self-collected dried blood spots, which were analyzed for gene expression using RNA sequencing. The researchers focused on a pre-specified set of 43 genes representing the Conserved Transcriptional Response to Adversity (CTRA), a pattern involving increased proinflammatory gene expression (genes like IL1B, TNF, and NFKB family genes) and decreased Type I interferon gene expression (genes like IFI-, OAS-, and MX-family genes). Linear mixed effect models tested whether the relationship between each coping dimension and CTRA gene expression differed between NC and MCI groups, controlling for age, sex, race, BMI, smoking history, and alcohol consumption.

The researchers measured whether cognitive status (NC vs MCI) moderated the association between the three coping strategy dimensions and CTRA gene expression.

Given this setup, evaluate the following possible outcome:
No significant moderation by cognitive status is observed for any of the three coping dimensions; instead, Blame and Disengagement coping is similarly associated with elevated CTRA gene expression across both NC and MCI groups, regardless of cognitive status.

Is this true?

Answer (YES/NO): NO